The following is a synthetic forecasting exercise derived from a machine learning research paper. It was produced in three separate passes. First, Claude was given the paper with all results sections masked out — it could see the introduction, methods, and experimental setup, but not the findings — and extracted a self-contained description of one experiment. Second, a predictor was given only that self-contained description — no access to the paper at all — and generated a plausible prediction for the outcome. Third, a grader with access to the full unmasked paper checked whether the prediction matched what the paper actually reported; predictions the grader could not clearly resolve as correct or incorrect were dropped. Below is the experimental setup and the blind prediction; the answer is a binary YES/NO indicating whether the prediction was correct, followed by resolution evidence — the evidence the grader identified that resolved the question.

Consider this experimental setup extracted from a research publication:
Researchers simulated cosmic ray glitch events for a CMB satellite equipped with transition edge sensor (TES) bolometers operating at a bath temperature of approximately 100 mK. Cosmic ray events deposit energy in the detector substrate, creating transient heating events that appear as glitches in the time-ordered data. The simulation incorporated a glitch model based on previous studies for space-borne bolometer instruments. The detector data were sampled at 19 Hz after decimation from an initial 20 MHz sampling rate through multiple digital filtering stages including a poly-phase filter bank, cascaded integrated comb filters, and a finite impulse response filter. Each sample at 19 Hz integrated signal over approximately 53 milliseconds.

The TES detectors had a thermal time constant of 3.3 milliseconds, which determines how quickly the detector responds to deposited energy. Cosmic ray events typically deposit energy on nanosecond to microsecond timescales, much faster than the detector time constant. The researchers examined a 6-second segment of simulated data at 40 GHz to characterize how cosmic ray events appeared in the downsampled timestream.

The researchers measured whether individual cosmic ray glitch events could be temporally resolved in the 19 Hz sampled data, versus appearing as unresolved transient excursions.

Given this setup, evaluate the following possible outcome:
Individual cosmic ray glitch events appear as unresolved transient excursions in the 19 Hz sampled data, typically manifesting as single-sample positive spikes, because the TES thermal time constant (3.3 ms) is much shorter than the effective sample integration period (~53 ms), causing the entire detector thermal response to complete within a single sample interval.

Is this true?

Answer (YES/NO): YES